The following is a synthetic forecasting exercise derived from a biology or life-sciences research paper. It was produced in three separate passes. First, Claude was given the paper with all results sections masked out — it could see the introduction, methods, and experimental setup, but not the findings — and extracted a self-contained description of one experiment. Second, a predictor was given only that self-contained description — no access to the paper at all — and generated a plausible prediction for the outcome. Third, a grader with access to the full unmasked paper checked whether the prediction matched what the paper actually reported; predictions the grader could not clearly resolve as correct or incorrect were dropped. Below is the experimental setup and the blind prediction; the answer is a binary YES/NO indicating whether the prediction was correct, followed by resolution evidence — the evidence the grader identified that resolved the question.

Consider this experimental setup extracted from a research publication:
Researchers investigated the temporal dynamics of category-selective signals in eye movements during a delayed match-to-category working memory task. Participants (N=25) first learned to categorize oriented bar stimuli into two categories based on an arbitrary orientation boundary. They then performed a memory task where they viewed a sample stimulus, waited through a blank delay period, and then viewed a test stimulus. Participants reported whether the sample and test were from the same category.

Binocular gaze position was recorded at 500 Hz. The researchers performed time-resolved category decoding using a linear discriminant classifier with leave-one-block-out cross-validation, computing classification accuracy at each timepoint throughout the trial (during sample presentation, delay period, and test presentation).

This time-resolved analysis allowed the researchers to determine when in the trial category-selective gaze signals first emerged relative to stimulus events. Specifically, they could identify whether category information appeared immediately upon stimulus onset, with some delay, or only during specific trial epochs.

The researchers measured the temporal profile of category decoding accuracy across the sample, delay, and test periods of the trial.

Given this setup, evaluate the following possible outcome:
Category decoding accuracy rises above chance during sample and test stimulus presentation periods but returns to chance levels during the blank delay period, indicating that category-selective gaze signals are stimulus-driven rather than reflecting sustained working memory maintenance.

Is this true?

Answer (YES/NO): NO